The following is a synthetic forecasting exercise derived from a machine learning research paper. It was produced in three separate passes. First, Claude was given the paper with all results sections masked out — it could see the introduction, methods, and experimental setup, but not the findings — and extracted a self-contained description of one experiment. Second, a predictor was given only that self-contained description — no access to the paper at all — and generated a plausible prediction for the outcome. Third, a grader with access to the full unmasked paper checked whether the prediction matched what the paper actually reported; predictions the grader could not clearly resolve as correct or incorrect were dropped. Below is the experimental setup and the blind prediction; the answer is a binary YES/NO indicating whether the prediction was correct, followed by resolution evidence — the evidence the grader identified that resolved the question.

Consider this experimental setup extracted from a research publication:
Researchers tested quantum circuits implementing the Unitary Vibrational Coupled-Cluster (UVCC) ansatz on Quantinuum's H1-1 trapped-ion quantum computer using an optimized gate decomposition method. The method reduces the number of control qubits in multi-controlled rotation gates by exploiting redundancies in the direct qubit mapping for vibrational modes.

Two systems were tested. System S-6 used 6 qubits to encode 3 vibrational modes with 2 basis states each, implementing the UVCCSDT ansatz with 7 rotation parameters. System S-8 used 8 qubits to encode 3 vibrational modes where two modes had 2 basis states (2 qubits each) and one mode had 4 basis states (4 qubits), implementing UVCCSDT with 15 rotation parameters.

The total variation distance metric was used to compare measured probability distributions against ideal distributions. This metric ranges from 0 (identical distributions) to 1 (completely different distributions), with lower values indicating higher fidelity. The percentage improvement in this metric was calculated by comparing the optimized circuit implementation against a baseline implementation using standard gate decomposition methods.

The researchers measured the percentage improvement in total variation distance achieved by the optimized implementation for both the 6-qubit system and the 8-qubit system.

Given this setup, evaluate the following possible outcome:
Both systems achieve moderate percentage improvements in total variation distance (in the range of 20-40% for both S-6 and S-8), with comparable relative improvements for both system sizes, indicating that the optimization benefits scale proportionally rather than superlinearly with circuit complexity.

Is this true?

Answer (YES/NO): NO